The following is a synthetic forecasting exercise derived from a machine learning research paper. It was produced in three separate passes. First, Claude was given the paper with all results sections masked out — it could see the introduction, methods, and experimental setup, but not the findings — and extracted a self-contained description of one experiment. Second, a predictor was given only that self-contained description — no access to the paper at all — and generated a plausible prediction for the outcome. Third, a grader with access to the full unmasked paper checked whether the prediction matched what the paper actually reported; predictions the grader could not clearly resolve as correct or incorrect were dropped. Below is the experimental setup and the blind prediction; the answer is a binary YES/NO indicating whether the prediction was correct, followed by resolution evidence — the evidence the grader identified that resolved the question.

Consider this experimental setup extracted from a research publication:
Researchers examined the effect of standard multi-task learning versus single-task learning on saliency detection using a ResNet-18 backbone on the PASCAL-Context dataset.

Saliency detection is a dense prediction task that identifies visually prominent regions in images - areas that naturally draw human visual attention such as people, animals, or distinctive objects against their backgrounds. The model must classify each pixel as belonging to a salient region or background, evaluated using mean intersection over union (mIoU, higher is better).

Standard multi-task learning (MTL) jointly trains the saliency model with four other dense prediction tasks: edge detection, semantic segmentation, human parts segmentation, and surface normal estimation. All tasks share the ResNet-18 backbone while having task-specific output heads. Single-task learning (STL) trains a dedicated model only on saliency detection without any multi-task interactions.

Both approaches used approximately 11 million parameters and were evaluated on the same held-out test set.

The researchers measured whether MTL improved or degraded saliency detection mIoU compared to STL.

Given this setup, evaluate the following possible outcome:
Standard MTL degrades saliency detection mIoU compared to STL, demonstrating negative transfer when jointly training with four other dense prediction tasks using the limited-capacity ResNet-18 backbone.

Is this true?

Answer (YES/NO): YES